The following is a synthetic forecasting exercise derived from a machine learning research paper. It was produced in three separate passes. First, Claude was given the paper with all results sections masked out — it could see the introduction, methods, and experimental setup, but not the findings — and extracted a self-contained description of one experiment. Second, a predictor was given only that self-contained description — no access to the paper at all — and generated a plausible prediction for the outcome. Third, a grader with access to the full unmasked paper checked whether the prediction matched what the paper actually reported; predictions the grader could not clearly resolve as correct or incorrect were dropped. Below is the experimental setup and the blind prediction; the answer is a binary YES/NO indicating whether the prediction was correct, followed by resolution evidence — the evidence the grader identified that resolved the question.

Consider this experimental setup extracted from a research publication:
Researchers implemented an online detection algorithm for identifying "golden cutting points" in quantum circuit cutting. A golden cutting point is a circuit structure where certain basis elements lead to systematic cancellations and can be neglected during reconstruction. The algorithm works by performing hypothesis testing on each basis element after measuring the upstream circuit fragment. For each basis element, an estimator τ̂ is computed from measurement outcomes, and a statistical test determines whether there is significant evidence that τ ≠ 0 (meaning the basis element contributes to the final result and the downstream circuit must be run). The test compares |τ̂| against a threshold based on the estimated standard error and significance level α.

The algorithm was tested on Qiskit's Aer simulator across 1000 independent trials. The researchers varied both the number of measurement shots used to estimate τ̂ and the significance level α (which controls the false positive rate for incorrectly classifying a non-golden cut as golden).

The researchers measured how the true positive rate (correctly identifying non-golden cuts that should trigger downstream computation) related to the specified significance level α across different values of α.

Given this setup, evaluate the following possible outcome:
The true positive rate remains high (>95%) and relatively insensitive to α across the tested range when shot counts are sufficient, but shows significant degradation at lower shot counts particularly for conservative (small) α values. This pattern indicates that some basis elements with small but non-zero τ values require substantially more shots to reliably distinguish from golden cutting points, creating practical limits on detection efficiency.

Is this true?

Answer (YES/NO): NO